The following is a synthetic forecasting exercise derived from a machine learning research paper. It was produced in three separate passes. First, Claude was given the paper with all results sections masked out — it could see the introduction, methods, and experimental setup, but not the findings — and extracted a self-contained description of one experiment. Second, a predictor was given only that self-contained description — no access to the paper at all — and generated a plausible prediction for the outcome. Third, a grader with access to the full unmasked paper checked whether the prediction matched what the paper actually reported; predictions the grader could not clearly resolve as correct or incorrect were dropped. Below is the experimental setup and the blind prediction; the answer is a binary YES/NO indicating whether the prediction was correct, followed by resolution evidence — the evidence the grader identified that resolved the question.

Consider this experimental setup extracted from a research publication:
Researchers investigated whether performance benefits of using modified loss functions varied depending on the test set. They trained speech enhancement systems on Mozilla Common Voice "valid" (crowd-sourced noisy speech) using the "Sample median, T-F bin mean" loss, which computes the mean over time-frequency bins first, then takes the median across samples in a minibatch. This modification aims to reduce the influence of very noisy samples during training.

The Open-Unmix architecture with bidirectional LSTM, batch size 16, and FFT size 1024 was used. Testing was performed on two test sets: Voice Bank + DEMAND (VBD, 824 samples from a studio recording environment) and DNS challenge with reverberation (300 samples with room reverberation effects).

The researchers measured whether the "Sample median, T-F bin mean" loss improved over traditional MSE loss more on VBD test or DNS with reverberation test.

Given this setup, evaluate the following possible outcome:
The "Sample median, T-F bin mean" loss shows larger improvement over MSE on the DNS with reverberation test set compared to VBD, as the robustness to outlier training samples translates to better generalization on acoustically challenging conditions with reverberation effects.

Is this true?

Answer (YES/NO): NO